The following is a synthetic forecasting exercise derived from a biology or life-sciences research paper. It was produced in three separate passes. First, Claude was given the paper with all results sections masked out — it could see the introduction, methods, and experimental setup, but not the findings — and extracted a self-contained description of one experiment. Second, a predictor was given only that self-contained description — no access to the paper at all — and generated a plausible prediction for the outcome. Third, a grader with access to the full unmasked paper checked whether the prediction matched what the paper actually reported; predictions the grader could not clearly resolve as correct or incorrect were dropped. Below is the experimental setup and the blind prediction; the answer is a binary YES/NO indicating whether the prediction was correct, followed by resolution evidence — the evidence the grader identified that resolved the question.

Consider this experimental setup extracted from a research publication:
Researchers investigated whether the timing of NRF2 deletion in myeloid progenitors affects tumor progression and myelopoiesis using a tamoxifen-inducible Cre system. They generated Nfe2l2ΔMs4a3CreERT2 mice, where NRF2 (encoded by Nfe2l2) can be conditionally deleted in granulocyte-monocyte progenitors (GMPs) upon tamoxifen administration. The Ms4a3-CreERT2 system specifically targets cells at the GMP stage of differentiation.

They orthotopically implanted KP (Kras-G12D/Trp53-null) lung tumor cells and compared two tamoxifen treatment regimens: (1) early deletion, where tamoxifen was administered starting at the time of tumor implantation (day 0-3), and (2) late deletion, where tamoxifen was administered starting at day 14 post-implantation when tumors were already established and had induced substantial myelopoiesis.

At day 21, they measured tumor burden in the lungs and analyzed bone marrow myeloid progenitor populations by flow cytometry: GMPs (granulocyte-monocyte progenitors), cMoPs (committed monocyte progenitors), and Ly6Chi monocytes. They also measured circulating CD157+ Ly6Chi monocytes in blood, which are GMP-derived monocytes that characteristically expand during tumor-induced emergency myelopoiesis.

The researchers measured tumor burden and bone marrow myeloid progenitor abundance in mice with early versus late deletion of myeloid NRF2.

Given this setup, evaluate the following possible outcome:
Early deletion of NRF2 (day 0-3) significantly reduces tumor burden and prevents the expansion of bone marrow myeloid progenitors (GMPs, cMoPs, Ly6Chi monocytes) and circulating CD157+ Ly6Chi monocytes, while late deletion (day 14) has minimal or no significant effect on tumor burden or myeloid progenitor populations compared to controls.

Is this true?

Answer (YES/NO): YES